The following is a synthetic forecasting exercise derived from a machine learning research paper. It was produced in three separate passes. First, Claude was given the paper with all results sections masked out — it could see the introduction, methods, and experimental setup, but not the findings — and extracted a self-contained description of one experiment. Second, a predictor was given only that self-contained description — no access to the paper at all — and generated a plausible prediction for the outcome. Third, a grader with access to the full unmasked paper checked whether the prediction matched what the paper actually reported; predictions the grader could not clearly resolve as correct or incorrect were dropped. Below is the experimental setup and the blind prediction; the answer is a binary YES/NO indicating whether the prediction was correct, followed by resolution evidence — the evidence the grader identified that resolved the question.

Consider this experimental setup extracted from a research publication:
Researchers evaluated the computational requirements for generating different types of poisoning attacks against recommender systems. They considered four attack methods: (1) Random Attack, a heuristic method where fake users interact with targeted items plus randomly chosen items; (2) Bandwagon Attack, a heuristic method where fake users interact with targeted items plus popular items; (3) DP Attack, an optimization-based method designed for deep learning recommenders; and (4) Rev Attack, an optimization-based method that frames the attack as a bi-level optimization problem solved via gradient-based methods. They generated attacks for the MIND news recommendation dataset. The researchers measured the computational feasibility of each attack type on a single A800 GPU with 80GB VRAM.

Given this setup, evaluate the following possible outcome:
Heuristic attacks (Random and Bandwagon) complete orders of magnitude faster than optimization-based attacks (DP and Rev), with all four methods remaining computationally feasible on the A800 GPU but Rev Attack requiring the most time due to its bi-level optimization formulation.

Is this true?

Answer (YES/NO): NO